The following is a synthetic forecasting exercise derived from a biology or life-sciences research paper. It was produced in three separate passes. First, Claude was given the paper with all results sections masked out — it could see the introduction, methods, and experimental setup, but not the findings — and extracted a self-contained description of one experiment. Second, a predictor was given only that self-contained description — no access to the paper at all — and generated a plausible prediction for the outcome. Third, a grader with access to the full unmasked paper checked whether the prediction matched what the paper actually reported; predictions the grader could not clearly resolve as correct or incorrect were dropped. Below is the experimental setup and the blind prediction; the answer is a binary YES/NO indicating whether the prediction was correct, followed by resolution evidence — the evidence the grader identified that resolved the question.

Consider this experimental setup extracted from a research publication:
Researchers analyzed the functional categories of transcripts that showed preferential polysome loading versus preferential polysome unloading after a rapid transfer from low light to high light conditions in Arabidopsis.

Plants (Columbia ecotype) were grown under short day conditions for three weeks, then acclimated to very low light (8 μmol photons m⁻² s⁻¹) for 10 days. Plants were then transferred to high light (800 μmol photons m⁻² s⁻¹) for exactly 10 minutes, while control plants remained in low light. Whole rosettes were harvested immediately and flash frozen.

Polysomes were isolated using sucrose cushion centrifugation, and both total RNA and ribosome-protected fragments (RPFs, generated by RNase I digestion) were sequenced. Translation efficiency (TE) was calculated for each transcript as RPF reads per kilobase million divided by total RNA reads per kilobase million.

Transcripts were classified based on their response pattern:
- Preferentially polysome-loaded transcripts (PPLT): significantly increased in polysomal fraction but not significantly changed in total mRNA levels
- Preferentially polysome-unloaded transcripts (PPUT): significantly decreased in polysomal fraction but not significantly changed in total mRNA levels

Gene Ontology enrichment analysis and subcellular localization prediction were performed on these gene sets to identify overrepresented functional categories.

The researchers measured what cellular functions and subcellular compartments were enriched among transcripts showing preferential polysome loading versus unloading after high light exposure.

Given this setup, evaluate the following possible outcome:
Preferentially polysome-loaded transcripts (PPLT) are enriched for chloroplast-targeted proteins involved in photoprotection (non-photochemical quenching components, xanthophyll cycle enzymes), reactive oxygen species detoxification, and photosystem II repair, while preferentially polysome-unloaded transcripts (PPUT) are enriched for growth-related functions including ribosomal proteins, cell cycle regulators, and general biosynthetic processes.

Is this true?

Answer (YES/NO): NO